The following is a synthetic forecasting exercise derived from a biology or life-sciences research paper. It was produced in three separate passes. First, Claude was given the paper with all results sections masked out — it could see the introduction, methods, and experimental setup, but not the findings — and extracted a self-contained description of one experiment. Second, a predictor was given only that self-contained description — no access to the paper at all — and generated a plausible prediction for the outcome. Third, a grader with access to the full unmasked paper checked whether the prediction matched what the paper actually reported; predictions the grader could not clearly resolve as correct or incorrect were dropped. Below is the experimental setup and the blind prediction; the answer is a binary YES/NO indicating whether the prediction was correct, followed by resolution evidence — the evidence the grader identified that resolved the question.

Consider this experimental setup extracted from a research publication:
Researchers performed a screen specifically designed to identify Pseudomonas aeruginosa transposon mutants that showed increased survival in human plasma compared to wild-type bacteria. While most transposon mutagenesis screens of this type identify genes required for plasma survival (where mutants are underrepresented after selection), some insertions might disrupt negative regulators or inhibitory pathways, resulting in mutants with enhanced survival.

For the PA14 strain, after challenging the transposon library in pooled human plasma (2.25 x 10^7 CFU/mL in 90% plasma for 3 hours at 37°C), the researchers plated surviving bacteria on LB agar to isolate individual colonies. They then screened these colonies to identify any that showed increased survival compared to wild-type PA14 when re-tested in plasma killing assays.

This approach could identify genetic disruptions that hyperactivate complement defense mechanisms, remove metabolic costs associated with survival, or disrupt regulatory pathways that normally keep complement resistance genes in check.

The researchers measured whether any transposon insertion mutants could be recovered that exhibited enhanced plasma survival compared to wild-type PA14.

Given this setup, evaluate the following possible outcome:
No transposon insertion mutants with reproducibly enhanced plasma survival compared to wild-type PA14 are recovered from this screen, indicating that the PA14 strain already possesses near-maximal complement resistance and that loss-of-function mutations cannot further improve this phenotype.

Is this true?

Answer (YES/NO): NO